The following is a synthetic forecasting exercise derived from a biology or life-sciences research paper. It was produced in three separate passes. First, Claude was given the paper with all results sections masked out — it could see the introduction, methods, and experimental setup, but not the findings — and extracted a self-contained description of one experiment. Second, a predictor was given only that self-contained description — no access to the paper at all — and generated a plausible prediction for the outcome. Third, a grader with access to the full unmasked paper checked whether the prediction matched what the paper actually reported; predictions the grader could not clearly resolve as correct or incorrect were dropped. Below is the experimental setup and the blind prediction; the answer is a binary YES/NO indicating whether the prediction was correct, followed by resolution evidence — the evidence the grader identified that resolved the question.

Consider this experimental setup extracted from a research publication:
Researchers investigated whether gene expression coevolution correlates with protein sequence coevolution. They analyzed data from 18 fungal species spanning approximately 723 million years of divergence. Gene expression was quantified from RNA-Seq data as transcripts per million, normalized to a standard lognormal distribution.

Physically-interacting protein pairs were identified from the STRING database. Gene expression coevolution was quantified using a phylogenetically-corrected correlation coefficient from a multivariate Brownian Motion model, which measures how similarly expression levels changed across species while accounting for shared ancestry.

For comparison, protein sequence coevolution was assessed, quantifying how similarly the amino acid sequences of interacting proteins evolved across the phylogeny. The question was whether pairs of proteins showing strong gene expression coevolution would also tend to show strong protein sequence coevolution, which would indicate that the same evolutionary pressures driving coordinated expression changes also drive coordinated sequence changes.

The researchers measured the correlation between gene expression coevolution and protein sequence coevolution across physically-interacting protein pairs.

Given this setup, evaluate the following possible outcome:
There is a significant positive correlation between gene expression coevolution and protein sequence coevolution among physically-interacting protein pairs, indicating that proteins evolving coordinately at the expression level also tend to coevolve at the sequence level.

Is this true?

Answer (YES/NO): YES